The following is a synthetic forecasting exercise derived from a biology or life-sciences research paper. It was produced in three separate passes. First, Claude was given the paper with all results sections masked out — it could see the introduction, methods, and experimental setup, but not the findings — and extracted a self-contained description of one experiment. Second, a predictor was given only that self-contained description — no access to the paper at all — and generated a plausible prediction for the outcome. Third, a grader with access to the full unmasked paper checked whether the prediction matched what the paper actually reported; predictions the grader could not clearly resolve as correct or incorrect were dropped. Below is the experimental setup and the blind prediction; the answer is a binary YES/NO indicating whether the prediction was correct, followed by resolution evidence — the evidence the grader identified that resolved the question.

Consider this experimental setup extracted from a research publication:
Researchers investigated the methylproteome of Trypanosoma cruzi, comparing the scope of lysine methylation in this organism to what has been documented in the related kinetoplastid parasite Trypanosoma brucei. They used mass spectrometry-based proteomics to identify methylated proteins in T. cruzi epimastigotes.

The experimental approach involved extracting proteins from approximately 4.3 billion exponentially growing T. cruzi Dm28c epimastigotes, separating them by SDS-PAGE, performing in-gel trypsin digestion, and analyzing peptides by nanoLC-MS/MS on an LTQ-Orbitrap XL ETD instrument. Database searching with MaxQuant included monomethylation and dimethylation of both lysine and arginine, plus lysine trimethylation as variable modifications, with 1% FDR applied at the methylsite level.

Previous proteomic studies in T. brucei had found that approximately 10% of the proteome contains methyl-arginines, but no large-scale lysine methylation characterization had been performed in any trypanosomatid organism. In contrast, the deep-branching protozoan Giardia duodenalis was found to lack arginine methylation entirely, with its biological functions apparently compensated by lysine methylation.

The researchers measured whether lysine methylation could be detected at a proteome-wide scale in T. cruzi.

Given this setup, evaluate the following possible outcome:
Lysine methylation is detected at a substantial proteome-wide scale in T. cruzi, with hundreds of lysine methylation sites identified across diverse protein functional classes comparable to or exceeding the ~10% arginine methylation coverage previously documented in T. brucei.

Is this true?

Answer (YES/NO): YES